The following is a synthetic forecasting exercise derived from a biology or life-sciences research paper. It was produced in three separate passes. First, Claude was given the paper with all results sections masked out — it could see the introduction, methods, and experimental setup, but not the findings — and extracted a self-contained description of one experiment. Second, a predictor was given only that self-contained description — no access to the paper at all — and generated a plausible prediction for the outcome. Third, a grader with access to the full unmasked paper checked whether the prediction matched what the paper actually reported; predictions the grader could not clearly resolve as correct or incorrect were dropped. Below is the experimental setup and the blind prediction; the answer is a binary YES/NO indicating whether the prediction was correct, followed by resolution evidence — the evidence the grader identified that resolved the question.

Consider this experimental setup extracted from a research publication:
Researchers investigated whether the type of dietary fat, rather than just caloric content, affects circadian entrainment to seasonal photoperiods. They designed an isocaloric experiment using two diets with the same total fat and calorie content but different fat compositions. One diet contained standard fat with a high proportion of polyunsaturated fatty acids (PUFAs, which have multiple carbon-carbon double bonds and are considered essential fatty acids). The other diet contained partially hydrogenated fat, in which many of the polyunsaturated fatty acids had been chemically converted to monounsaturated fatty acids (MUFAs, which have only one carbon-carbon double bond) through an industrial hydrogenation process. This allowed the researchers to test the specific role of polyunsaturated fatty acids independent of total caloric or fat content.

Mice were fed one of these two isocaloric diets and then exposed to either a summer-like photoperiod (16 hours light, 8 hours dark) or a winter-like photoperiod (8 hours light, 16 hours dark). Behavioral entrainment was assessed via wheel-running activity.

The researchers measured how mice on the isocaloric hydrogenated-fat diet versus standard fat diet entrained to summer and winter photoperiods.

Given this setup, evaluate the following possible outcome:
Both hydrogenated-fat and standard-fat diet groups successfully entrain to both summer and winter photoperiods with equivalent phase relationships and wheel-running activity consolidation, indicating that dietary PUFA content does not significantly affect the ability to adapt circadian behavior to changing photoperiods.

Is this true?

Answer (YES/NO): NO